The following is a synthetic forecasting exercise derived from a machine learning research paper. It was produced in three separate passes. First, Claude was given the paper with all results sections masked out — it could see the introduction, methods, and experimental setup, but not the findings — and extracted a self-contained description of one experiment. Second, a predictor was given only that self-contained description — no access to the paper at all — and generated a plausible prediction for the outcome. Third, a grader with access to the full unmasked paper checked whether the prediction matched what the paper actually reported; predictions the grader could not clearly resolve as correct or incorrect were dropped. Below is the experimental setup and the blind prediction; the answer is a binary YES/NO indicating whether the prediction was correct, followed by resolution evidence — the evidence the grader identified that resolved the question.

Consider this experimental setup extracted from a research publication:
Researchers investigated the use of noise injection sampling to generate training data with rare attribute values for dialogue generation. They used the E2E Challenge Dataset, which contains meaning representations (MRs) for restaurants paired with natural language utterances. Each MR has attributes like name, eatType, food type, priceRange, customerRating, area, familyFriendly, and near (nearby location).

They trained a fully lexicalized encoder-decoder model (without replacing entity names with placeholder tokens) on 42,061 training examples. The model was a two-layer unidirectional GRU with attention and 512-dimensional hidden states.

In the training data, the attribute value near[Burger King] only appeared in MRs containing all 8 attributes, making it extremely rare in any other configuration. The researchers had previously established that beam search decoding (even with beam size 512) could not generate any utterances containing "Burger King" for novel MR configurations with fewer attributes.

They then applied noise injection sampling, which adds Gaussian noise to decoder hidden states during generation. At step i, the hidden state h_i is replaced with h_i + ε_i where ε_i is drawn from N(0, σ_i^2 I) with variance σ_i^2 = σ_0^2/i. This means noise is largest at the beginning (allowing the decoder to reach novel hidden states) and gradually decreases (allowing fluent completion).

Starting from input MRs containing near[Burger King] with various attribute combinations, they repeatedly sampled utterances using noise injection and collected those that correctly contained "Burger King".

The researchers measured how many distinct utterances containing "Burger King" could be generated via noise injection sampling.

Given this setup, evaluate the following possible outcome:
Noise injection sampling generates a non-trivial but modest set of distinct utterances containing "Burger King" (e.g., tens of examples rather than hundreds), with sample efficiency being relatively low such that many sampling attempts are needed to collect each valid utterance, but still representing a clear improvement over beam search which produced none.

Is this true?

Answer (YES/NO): NO